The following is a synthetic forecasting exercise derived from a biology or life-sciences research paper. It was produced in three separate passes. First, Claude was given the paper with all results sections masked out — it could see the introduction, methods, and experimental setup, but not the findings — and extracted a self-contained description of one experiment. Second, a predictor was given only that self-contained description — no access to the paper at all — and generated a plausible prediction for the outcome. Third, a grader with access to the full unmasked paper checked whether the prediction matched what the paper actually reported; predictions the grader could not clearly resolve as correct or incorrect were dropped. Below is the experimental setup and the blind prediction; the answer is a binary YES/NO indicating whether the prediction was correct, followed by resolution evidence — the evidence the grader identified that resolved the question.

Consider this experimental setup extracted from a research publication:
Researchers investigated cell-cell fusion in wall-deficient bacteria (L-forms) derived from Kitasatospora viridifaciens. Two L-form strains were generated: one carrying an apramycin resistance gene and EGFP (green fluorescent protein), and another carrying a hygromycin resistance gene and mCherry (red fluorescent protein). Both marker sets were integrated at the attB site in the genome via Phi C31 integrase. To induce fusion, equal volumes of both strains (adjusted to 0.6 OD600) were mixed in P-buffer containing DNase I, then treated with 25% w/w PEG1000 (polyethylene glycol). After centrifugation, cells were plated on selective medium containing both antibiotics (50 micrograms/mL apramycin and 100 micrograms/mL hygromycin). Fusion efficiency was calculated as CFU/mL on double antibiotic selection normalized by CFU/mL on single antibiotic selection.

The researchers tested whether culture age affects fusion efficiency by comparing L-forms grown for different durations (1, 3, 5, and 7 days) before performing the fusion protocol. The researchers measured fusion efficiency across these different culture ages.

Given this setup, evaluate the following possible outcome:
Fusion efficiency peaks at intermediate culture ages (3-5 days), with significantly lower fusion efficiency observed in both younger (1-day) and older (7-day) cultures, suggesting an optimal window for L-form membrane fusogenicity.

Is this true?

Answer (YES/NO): NO